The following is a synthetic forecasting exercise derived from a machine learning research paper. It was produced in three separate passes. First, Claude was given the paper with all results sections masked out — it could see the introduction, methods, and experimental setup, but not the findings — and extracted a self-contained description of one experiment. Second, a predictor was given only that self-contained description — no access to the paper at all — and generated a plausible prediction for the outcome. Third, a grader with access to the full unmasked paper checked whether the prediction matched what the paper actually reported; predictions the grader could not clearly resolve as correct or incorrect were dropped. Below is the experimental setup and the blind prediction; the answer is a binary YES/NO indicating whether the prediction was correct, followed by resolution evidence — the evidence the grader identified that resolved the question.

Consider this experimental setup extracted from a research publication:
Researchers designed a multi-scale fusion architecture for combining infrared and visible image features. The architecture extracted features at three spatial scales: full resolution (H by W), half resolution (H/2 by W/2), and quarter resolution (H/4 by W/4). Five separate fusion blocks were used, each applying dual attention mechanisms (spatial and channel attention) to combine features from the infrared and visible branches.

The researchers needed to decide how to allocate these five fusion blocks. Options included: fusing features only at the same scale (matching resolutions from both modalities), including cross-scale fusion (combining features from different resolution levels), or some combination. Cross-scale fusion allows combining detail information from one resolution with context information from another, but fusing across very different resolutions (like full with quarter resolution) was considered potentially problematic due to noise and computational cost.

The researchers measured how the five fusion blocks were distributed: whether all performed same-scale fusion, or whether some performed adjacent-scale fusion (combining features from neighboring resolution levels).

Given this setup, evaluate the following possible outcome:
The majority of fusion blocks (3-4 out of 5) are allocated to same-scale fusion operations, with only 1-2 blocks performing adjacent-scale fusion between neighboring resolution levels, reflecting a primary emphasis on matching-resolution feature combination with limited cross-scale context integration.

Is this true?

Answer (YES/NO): YES